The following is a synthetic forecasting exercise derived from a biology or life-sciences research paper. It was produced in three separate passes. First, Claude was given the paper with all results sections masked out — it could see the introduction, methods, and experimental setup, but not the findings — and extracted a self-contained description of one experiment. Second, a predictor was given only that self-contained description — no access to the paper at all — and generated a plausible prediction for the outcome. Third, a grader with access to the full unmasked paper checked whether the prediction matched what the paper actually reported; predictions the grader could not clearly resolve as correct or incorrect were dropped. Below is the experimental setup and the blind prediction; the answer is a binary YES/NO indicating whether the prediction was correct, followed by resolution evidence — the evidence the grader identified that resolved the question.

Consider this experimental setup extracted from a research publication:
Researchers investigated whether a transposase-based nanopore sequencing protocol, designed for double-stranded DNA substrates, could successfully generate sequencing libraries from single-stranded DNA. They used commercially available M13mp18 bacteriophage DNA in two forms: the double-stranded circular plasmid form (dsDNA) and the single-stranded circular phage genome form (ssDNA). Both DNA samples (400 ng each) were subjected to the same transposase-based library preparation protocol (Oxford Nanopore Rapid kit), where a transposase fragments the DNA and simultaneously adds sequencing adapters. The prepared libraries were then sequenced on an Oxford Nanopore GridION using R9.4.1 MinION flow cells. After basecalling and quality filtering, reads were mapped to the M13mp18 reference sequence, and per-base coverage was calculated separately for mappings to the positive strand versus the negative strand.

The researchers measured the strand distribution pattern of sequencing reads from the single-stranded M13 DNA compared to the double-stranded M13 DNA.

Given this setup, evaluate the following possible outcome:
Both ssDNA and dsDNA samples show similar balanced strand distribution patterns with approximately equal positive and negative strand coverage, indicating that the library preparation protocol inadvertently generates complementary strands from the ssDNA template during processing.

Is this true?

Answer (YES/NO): NO